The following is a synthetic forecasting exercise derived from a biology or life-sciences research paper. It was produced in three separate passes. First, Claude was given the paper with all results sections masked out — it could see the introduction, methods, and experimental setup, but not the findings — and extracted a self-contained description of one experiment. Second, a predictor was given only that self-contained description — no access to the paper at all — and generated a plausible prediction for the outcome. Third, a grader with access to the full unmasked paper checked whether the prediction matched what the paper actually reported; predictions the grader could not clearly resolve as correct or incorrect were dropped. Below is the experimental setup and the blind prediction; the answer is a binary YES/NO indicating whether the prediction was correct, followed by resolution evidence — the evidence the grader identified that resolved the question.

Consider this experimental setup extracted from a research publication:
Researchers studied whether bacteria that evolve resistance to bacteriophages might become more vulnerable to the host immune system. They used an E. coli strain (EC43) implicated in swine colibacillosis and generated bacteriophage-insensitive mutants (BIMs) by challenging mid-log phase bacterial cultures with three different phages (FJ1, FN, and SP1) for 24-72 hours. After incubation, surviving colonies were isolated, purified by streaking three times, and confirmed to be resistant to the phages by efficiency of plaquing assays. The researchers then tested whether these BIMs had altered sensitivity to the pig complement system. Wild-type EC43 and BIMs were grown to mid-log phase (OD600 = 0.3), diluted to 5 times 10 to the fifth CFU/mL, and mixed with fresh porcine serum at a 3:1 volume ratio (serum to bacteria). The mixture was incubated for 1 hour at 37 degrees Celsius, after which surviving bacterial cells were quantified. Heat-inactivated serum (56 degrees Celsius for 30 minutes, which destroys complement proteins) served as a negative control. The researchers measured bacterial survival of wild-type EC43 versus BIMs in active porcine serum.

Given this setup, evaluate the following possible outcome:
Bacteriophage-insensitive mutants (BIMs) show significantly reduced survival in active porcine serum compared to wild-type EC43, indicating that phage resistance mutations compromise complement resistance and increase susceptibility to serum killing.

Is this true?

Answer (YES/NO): NO